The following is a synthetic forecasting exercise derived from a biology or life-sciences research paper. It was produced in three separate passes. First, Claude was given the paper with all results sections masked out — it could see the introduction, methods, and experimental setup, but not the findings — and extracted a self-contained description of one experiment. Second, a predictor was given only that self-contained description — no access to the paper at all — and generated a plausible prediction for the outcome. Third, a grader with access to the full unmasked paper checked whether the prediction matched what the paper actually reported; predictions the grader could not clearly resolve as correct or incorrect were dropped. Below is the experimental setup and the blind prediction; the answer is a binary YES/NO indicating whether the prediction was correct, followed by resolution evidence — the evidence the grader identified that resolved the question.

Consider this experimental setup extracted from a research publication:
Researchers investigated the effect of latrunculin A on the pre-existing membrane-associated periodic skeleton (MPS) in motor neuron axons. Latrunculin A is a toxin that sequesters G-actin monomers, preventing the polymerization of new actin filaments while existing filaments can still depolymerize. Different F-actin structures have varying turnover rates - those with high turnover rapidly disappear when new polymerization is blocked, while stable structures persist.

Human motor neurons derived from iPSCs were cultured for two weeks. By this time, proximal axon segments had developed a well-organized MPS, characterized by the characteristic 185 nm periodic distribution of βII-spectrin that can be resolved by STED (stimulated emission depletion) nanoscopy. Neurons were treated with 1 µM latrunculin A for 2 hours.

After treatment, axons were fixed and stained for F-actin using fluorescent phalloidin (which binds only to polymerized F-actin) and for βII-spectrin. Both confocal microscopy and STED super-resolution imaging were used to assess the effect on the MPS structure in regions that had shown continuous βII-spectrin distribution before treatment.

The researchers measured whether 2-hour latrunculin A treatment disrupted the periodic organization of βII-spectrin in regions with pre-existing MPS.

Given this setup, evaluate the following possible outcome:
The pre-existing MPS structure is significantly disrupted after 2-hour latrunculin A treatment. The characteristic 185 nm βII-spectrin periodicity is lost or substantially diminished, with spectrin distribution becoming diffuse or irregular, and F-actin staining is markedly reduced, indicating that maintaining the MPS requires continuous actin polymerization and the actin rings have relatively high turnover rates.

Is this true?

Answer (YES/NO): NO